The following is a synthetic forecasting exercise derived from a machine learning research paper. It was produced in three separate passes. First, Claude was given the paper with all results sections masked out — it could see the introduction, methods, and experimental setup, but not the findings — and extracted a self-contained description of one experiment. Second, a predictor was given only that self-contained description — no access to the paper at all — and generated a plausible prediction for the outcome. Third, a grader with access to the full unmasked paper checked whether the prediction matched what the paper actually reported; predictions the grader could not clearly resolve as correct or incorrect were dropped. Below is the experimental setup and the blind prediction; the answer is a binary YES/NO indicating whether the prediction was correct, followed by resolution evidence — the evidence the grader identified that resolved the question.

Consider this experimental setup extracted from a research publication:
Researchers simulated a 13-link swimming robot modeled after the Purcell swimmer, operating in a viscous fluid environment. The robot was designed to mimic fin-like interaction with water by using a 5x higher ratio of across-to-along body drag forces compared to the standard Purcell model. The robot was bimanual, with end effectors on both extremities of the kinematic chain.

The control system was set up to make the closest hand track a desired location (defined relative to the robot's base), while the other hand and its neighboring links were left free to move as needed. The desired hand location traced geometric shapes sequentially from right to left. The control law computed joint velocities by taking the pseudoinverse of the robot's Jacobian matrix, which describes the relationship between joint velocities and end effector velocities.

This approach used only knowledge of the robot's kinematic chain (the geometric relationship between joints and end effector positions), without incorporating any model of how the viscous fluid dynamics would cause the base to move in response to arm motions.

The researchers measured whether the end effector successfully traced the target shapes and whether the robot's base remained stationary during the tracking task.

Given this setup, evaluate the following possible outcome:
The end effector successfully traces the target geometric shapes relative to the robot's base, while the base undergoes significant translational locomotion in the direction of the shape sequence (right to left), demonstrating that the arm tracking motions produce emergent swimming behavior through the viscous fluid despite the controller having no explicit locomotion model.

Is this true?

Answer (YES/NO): NO